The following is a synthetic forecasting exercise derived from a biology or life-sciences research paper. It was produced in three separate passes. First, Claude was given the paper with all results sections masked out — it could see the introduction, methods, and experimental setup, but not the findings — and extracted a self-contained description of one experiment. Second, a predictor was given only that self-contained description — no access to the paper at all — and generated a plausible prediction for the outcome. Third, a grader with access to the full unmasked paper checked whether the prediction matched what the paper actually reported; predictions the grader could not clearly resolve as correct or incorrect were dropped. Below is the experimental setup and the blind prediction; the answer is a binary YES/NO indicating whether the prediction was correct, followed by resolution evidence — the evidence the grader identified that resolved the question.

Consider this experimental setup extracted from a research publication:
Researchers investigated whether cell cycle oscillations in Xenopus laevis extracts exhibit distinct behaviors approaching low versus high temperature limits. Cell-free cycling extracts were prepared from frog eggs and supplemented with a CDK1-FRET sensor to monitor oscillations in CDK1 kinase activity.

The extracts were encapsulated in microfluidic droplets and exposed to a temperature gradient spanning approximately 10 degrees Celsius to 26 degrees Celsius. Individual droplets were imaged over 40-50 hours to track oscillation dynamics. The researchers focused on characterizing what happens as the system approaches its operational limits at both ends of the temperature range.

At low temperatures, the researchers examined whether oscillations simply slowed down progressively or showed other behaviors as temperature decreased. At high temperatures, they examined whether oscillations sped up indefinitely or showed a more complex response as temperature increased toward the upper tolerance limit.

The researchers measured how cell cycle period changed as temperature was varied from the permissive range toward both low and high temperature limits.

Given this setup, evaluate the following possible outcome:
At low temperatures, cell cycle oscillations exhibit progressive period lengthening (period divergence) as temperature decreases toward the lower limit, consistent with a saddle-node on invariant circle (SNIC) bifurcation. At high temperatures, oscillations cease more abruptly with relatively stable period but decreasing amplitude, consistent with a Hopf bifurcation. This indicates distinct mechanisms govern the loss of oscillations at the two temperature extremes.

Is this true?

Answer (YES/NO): NO